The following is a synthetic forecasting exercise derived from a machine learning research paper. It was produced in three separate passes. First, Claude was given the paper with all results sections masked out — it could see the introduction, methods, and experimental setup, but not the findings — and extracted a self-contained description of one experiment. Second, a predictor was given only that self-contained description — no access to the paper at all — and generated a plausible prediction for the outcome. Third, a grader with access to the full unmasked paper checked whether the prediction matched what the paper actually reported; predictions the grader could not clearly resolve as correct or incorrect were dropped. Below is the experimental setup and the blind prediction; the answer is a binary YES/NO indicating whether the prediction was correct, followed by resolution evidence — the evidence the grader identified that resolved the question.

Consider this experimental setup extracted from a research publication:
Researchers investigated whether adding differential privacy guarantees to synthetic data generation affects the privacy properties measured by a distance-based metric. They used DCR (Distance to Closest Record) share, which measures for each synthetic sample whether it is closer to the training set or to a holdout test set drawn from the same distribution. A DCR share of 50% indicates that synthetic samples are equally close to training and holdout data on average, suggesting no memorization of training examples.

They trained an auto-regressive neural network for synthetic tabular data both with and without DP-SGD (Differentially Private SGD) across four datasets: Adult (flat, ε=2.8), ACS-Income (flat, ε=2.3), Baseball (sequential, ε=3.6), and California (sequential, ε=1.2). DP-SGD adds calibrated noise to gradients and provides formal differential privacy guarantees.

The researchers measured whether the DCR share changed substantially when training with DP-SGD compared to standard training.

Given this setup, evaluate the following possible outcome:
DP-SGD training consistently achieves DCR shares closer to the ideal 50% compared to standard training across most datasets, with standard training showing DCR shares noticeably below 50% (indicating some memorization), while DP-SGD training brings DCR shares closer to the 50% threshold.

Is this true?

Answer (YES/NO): NO